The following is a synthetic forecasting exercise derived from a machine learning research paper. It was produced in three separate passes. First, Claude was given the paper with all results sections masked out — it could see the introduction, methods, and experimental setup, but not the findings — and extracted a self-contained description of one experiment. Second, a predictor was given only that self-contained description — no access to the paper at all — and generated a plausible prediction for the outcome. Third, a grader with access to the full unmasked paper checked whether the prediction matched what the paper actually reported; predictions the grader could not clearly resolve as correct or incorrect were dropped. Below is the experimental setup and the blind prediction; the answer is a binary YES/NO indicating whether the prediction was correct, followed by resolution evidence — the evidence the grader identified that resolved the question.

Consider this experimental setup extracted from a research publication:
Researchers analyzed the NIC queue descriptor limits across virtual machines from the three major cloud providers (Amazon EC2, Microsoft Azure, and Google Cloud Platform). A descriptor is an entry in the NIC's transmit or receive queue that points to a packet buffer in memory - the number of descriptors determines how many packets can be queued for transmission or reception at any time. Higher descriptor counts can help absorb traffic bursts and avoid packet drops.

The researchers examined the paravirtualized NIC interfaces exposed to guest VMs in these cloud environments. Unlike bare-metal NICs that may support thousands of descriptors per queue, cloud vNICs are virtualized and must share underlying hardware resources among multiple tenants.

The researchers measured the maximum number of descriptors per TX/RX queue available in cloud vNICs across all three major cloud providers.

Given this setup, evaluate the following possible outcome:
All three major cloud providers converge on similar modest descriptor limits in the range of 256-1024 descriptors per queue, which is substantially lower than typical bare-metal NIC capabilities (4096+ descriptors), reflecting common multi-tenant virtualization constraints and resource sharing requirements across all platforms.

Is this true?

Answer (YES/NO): NO